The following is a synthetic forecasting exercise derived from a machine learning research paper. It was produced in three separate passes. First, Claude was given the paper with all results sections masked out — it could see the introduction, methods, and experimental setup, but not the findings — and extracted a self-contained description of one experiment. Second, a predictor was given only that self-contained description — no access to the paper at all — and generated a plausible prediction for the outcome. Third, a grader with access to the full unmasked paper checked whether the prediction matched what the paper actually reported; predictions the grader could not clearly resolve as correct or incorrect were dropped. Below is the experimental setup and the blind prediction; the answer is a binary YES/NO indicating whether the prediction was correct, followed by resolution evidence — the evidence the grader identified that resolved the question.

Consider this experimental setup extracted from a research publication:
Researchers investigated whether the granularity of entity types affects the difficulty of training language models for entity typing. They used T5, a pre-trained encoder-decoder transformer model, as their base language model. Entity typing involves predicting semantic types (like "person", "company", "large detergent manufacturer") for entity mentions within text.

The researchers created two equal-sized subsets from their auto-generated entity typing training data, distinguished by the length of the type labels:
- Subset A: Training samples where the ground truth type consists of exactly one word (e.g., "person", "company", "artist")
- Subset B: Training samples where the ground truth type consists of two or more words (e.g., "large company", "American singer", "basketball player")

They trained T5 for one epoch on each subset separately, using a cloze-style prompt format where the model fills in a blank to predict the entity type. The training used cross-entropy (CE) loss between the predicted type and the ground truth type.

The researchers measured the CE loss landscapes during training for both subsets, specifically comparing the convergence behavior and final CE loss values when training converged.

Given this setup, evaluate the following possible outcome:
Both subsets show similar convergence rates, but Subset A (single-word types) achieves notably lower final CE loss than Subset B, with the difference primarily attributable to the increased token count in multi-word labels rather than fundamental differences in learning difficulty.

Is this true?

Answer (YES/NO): NO